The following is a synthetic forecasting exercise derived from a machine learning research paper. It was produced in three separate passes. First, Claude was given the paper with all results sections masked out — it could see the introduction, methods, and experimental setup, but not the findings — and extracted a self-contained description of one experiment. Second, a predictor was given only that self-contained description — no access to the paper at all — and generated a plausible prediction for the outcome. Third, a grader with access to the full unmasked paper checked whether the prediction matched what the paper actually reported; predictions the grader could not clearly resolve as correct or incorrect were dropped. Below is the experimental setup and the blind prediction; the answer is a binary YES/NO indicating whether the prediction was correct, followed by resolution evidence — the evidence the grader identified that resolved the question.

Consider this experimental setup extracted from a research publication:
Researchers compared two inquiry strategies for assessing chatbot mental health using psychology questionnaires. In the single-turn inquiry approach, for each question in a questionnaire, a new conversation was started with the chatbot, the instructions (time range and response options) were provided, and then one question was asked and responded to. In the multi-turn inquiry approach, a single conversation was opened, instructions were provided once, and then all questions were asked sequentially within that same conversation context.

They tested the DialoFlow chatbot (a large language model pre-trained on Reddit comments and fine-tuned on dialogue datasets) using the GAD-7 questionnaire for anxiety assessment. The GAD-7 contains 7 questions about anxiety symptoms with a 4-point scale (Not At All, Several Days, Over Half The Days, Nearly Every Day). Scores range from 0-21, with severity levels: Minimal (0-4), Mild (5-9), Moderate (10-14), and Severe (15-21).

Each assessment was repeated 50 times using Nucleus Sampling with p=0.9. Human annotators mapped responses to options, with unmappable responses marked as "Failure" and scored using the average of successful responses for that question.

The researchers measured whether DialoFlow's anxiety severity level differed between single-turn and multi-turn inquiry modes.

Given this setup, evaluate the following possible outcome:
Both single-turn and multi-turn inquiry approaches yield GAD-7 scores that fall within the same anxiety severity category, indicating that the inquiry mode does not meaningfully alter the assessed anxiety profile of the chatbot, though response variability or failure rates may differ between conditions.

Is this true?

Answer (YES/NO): NO